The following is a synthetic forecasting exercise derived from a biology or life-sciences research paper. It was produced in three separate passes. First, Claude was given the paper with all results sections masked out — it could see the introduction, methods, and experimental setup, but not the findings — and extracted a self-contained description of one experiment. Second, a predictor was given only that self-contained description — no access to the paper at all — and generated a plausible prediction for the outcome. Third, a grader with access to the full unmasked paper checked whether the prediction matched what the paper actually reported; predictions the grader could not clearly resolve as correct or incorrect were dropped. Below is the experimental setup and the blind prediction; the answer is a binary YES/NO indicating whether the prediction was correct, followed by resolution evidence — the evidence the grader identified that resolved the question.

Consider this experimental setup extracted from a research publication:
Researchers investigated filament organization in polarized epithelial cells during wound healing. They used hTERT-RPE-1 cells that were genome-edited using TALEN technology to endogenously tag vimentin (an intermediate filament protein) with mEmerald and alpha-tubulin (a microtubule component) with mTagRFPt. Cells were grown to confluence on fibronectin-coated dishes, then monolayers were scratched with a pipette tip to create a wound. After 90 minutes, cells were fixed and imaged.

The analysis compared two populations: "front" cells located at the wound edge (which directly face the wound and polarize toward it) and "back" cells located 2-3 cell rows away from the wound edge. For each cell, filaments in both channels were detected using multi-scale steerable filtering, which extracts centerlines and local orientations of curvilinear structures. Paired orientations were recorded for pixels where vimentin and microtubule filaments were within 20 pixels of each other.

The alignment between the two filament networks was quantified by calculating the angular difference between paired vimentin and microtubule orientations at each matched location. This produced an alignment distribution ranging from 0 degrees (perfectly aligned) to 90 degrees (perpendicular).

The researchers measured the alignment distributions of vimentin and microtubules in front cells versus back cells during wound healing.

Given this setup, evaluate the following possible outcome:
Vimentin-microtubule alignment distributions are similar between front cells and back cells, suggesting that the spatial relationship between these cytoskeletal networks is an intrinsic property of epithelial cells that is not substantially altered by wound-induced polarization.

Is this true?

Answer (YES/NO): NO